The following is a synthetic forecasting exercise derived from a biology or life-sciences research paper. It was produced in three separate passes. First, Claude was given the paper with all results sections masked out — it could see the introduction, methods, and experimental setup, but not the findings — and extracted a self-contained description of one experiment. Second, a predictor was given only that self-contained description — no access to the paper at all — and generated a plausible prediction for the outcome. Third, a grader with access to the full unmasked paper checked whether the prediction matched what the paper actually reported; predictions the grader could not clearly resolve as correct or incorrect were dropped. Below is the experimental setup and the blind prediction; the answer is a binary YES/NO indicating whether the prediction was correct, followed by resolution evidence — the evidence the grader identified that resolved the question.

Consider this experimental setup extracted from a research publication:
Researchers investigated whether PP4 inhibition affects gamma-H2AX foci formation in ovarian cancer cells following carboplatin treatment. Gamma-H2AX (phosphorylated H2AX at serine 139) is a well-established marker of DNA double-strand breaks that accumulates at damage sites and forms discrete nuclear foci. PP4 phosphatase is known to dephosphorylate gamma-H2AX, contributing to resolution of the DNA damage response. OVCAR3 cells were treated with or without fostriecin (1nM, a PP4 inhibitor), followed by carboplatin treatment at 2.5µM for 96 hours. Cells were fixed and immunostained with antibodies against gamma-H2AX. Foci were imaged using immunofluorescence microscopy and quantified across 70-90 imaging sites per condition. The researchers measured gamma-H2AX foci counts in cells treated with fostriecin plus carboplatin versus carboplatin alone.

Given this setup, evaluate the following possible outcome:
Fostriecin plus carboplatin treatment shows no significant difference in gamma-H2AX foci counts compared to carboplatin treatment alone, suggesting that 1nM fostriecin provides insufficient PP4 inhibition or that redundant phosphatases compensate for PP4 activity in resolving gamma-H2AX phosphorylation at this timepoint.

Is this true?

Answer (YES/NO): NO